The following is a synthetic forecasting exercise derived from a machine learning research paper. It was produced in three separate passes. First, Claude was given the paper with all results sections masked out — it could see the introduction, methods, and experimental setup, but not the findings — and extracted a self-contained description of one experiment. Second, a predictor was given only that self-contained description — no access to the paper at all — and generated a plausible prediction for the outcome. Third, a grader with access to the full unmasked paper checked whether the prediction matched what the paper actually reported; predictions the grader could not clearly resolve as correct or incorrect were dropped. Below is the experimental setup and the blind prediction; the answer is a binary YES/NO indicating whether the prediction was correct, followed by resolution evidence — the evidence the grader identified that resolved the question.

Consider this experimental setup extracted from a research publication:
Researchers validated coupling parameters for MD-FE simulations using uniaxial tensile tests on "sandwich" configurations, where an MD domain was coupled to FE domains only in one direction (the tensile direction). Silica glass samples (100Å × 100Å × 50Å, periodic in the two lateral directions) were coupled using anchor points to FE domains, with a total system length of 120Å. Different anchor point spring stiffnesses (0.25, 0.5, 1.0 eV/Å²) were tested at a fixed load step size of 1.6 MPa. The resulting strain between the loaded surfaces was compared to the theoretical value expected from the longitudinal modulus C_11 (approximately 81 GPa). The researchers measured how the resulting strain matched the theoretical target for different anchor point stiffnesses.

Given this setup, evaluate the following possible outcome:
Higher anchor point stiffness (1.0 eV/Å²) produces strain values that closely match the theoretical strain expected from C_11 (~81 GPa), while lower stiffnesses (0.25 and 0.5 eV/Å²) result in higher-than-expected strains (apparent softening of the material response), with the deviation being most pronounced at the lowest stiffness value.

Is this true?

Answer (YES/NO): NO